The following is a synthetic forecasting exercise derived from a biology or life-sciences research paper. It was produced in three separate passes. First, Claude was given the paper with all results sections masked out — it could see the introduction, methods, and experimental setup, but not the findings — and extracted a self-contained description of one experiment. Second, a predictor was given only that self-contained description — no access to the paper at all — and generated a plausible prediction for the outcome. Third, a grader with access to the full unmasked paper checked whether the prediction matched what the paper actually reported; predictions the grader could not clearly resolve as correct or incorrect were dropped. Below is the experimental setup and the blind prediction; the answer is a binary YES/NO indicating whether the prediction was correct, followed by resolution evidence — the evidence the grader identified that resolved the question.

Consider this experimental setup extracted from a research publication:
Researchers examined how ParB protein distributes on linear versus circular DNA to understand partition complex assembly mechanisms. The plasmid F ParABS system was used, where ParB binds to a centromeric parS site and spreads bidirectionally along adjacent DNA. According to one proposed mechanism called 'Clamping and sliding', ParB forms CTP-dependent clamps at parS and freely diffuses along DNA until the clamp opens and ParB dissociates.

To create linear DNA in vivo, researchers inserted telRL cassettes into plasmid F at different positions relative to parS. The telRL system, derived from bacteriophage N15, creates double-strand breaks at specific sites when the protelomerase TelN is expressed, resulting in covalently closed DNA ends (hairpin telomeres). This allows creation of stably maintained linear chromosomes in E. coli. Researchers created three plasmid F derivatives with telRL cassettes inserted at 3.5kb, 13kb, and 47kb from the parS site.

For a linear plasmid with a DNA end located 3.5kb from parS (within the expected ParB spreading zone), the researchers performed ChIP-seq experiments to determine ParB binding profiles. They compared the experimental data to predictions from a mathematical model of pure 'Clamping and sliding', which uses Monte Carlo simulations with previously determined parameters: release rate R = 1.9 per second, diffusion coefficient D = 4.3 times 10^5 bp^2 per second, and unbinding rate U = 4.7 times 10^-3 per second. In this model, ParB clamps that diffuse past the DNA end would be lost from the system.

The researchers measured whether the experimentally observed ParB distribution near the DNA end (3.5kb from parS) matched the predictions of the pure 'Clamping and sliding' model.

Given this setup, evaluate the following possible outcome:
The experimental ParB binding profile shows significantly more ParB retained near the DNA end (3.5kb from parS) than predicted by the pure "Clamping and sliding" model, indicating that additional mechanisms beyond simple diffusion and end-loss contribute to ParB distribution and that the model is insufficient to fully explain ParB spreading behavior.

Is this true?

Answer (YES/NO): YES